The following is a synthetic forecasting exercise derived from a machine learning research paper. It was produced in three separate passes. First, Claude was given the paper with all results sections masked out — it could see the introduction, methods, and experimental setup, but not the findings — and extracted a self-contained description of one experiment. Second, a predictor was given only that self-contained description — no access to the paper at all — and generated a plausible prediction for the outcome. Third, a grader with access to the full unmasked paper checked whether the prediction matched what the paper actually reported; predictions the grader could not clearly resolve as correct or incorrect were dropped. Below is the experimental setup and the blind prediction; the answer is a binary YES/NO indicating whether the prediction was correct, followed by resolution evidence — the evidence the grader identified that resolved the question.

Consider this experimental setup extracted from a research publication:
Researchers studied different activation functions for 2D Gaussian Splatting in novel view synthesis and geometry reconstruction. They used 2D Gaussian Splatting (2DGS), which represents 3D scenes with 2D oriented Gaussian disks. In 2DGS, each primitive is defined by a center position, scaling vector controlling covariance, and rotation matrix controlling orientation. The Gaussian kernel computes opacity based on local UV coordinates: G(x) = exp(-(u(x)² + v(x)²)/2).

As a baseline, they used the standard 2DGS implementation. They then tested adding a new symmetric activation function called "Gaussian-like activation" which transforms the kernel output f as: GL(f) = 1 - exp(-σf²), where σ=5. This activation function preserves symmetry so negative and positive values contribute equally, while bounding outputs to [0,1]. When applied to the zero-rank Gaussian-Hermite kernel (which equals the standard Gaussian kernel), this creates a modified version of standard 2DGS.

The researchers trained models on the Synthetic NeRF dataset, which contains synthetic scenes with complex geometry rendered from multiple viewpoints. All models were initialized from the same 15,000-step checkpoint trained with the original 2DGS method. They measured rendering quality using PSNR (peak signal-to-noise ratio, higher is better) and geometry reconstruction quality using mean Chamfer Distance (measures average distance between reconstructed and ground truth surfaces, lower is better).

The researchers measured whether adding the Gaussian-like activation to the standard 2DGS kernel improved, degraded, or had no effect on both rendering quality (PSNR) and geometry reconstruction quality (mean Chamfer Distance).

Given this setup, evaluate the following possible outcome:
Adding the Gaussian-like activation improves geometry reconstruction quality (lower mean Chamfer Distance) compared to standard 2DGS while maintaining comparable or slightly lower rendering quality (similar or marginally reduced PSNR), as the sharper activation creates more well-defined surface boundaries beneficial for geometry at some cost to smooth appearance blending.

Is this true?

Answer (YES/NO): NO